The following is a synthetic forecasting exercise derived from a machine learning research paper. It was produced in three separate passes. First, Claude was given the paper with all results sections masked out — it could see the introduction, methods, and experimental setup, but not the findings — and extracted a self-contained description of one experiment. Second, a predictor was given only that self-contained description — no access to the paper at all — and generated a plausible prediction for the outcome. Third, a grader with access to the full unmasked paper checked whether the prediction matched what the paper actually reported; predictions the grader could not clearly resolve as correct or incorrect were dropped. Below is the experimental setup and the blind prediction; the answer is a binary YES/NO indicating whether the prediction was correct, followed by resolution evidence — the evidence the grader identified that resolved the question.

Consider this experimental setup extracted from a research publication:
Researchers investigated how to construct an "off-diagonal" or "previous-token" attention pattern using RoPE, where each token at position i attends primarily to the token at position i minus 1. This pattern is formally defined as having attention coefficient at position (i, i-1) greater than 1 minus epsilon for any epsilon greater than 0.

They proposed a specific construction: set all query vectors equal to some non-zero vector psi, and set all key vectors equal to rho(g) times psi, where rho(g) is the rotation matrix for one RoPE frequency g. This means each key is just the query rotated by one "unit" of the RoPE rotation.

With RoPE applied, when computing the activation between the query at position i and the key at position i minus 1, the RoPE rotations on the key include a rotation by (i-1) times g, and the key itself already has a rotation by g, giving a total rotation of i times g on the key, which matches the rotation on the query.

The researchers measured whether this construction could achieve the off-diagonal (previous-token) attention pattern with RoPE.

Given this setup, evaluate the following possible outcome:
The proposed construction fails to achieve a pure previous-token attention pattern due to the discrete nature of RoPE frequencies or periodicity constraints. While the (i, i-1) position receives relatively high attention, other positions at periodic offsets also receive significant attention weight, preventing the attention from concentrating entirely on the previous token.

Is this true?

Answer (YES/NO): NO